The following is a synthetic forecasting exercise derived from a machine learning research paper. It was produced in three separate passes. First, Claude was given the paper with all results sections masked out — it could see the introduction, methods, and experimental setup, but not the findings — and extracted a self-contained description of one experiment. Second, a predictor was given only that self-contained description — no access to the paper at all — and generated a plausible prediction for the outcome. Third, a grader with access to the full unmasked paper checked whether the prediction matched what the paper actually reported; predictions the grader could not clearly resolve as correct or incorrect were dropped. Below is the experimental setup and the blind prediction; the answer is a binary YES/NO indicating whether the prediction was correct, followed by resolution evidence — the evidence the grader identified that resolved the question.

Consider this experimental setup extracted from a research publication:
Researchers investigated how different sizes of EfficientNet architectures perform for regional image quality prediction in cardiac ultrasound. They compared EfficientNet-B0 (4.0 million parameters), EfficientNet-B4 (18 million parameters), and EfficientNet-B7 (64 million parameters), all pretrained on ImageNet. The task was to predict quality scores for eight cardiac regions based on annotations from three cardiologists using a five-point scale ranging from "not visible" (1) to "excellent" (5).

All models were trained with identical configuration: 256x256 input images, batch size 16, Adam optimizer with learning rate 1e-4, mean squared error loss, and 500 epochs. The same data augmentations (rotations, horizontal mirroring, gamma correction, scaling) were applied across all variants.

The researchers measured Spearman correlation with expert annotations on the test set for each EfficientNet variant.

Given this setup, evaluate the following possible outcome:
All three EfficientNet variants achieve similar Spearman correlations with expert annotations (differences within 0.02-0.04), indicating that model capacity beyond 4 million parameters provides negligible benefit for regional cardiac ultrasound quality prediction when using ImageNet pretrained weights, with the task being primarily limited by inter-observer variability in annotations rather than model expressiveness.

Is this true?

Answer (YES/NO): YES